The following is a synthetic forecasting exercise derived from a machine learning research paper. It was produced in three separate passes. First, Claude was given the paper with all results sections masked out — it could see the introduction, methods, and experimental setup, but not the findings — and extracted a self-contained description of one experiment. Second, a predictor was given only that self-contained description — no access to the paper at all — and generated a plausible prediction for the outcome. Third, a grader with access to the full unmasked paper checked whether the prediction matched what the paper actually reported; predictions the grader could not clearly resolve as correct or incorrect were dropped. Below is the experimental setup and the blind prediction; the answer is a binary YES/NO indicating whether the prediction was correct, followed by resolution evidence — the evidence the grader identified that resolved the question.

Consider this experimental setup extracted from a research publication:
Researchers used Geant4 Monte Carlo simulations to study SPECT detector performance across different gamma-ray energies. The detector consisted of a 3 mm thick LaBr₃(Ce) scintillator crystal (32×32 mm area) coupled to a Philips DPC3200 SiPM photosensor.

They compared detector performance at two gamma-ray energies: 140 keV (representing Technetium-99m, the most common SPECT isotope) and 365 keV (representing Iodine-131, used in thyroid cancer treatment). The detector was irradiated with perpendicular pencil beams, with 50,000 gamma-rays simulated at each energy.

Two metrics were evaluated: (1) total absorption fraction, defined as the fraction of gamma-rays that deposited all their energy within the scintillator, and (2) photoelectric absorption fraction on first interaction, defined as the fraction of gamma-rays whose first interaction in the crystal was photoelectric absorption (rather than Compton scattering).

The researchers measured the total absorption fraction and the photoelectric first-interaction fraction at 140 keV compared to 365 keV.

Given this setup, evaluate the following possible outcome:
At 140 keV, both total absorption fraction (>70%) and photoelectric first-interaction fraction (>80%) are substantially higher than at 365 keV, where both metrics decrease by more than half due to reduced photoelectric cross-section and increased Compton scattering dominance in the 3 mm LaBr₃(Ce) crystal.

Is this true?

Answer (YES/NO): NO